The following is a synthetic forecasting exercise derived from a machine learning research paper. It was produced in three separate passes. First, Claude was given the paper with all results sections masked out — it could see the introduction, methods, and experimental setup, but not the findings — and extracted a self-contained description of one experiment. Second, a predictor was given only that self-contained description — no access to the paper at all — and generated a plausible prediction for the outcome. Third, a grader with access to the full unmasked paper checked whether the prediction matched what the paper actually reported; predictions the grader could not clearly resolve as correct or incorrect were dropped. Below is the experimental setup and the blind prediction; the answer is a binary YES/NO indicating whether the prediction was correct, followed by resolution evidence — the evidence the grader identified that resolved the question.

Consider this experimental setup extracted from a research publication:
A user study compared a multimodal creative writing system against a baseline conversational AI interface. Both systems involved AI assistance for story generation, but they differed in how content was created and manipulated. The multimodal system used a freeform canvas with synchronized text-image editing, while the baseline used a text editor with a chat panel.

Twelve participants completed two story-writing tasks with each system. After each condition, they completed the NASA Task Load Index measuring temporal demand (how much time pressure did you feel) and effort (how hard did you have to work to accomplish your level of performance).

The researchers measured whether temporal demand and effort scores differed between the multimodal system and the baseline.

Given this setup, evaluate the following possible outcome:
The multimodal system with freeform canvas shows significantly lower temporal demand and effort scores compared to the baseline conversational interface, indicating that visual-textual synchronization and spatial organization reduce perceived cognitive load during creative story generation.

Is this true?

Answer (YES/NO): NO